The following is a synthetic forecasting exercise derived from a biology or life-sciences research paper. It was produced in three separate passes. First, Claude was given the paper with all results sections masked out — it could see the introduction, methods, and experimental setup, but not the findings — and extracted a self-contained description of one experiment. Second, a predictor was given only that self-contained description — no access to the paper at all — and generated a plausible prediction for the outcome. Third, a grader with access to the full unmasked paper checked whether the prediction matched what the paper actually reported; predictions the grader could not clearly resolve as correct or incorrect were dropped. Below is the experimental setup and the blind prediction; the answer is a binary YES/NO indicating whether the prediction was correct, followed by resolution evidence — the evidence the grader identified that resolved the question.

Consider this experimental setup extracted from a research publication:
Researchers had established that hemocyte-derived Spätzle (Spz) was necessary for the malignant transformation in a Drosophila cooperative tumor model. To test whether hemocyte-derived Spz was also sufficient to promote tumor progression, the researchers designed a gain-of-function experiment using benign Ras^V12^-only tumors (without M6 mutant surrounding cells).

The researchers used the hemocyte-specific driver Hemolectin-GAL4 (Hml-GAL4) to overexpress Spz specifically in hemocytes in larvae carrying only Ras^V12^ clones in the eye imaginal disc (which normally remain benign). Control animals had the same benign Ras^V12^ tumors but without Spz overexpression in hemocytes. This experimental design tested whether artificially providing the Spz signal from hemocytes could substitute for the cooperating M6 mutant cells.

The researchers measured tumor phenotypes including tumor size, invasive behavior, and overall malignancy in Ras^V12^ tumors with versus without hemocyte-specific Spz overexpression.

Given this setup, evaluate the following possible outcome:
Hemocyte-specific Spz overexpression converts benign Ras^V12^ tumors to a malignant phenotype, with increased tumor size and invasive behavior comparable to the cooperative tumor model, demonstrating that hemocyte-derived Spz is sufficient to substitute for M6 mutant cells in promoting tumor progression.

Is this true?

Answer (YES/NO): NO